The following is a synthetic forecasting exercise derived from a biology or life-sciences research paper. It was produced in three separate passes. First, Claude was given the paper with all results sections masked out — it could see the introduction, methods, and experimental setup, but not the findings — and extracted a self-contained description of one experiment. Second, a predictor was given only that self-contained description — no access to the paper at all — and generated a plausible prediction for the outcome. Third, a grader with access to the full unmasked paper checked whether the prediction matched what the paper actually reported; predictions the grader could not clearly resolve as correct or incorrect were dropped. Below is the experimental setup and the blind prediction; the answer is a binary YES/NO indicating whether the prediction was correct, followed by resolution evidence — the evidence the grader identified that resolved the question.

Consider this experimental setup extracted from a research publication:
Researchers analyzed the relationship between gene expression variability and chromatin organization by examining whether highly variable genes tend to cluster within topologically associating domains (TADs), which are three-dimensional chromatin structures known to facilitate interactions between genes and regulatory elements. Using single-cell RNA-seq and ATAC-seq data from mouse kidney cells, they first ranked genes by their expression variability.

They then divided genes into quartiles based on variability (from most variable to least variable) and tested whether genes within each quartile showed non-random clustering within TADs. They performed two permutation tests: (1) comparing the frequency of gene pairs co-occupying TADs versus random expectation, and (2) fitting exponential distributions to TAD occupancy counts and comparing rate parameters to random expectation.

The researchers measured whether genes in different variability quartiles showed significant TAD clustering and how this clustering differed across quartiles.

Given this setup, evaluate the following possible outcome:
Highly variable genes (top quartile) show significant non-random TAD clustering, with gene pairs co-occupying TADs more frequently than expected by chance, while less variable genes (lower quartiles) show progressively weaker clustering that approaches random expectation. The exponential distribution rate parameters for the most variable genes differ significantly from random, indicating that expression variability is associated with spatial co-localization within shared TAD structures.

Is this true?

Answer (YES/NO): YES